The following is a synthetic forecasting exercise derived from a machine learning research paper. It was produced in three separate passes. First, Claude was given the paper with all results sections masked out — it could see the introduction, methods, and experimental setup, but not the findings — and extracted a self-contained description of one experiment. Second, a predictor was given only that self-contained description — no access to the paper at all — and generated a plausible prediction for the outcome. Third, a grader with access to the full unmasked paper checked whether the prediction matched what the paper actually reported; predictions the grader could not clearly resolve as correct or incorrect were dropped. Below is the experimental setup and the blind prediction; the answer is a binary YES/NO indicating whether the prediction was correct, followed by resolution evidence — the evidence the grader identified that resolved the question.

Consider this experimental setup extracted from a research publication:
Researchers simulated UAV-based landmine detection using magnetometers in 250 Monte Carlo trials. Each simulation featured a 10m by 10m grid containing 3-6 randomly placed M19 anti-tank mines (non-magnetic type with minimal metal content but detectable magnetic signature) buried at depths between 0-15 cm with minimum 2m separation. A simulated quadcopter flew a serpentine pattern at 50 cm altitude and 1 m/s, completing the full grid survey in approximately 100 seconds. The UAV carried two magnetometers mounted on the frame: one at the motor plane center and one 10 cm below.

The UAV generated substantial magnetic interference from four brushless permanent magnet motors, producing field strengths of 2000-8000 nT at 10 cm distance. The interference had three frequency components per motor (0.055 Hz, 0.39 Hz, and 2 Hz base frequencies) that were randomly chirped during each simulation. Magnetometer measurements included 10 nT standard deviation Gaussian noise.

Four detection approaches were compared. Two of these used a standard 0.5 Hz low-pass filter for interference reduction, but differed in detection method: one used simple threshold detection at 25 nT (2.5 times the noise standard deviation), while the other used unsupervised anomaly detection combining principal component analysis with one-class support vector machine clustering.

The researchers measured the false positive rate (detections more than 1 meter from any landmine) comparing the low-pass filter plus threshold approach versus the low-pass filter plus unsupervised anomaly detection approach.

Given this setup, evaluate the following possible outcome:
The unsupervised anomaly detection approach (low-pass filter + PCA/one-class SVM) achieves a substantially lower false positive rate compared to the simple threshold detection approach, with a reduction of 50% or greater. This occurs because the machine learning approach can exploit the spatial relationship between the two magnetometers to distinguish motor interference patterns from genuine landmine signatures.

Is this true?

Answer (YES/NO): NO